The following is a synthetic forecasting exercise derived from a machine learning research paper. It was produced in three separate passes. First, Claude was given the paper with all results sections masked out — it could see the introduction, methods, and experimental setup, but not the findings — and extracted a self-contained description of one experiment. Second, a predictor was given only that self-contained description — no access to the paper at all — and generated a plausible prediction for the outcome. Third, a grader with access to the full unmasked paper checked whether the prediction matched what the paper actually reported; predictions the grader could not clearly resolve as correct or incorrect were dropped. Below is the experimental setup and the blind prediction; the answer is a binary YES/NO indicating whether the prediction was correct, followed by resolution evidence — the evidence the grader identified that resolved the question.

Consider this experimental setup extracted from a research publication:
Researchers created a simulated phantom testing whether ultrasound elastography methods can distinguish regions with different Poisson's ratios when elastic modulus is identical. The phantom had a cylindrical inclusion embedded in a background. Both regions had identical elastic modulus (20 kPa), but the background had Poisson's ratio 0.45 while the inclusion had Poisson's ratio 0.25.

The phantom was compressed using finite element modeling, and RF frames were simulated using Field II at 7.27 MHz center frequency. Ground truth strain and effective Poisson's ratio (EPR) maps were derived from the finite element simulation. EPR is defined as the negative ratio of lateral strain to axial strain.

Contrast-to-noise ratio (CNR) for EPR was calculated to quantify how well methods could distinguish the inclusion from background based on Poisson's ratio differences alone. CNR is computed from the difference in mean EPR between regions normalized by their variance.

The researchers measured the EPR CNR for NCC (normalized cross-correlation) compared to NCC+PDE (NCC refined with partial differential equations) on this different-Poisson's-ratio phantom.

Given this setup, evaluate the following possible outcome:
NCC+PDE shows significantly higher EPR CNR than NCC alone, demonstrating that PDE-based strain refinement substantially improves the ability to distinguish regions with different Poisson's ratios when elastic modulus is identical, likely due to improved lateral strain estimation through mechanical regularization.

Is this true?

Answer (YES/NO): YES